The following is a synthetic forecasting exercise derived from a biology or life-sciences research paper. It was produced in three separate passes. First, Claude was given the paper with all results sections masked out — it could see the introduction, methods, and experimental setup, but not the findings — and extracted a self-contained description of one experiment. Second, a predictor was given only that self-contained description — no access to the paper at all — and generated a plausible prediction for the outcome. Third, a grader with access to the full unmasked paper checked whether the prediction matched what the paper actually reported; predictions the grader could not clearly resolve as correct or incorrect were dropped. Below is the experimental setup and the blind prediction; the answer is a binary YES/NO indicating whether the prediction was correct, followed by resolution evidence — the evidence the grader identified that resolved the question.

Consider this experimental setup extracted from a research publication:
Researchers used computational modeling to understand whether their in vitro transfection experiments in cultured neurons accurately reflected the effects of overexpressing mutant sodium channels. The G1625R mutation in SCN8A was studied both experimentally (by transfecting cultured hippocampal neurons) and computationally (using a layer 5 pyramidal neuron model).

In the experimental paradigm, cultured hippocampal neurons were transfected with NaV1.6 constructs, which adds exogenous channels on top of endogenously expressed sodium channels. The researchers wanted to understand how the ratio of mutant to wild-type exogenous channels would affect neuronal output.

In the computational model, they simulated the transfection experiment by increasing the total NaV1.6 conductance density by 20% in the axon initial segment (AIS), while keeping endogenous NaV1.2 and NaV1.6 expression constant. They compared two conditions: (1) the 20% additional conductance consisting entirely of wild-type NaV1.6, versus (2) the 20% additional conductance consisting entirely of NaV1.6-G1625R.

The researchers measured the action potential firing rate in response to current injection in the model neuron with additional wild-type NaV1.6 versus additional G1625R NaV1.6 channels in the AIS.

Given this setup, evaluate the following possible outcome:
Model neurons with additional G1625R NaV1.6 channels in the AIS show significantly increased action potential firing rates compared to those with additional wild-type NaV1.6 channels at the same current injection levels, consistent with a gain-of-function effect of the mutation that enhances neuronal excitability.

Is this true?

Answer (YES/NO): NO